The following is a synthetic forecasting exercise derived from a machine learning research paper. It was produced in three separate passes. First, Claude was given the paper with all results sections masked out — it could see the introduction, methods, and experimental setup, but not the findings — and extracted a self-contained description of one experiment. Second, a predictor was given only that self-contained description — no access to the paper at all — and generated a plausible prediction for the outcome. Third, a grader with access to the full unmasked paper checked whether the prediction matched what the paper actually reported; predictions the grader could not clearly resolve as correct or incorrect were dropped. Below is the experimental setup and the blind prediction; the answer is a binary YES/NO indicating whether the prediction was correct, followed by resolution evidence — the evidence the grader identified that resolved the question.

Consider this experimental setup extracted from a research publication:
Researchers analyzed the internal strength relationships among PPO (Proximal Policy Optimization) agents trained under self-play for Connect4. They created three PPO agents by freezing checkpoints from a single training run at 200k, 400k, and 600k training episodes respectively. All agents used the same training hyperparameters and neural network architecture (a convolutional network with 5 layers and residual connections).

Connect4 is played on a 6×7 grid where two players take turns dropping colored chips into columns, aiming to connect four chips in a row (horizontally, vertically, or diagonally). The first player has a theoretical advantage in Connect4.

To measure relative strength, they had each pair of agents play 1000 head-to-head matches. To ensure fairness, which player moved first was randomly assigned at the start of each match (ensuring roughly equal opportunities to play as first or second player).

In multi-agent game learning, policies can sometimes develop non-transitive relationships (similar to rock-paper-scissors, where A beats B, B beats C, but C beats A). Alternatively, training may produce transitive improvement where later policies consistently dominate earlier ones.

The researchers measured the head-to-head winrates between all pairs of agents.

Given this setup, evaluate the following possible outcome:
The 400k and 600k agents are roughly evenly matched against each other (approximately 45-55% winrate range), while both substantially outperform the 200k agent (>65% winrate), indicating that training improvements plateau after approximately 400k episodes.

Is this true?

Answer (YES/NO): NO